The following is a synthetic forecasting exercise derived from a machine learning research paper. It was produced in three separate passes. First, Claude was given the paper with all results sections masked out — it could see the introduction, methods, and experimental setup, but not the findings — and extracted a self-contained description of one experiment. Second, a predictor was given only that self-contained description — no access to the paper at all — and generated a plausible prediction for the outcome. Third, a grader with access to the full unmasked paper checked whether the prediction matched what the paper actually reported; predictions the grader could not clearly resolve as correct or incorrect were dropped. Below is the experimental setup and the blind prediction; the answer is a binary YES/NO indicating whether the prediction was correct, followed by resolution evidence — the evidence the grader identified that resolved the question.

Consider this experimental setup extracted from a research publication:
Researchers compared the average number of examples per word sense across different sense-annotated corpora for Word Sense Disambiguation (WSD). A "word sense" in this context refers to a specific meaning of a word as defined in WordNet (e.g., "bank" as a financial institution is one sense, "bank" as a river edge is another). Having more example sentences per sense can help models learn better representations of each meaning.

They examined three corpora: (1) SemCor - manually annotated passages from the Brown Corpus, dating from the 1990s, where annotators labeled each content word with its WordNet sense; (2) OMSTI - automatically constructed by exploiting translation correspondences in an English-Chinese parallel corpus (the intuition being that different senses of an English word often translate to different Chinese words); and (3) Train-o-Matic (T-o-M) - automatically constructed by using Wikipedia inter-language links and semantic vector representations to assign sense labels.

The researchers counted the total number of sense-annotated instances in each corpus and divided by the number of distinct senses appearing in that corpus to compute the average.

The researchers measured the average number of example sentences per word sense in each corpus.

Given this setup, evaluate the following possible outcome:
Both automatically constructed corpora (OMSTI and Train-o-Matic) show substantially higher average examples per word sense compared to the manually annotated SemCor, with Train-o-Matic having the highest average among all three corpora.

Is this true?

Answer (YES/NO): NO